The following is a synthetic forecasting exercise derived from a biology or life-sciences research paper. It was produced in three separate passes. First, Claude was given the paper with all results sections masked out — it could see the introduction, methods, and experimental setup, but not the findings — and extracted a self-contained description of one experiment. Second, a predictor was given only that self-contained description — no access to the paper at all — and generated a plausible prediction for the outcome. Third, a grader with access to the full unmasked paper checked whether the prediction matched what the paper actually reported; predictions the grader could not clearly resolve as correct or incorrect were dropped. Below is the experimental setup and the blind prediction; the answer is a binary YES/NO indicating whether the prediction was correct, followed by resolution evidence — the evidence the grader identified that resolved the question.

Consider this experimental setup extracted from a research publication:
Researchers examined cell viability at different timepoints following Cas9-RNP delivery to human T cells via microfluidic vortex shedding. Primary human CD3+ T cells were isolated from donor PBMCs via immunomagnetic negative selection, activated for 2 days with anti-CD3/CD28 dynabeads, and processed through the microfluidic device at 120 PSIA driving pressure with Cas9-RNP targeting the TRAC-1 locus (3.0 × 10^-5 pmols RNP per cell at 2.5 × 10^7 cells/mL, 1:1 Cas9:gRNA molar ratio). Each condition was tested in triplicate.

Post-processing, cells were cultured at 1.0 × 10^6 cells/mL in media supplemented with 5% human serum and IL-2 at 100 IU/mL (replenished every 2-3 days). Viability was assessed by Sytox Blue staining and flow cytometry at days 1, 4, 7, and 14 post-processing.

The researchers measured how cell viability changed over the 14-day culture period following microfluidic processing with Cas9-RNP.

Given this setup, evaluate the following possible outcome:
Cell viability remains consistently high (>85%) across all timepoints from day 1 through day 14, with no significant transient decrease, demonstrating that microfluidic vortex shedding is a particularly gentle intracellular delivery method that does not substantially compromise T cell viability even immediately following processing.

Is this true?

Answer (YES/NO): NO